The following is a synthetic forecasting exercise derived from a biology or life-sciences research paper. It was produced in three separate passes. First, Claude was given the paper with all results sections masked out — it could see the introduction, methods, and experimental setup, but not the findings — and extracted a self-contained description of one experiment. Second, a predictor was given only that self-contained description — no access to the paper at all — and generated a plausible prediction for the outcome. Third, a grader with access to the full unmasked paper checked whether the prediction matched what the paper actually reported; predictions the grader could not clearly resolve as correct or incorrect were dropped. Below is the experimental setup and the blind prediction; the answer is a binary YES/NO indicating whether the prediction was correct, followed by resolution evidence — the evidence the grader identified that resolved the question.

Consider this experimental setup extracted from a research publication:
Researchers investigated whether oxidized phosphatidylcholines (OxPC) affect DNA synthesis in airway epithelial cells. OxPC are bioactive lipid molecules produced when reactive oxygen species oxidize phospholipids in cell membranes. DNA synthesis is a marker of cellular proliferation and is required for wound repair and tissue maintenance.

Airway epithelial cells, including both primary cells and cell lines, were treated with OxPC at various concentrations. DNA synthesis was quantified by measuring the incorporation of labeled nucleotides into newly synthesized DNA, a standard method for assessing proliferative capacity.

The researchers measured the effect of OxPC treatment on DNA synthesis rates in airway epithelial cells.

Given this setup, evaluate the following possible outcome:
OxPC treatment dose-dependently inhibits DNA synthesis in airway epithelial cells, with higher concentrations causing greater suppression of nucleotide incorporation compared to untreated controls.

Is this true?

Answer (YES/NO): NO